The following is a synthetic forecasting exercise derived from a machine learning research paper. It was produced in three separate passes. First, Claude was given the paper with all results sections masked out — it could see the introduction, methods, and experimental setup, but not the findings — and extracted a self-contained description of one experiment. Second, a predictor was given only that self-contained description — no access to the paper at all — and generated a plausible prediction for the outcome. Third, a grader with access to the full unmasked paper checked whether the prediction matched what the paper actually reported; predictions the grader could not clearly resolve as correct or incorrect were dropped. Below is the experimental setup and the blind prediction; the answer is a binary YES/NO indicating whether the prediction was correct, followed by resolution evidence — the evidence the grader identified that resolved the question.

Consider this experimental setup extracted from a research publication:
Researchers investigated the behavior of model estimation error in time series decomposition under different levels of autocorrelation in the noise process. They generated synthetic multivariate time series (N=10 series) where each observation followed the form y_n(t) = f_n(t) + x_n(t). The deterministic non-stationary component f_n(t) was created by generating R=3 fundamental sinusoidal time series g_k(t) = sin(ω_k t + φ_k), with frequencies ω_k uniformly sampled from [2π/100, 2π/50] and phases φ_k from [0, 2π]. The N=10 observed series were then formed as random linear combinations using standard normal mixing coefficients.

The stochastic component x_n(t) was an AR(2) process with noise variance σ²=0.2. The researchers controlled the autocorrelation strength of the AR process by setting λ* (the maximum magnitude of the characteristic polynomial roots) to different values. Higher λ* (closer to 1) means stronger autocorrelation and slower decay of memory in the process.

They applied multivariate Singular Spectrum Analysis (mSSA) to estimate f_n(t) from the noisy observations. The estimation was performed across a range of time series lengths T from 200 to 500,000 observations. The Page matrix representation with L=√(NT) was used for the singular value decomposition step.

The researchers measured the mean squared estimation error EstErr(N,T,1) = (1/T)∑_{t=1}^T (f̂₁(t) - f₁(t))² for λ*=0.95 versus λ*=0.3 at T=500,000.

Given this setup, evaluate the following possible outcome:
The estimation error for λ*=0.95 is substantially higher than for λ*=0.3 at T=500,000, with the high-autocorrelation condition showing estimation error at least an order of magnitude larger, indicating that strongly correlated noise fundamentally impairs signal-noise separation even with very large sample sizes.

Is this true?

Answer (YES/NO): NO